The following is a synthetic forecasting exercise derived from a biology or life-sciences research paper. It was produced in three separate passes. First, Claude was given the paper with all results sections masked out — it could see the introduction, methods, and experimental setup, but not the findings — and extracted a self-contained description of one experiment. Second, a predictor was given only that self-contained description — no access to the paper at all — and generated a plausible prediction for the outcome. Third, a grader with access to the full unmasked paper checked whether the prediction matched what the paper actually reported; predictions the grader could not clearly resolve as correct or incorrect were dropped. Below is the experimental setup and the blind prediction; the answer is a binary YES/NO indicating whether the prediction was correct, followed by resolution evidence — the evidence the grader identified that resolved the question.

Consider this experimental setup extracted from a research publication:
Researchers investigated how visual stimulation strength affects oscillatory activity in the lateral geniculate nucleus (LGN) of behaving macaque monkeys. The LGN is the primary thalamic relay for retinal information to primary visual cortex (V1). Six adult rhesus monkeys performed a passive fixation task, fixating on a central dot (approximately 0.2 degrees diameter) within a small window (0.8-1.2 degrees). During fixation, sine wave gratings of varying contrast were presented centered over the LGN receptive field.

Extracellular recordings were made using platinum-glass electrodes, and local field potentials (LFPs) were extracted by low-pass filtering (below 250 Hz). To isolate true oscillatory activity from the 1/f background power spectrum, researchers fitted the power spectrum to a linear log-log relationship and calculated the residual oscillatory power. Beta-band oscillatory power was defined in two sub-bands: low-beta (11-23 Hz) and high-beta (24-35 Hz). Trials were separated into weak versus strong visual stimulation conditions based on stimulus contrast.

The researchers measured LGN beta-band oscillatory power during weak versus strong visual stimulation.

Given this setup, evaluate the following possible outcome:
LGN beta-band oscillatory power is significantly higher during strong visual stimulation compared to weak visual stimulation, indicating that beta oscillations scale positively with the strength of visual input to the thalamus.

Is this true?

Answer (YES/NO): NO